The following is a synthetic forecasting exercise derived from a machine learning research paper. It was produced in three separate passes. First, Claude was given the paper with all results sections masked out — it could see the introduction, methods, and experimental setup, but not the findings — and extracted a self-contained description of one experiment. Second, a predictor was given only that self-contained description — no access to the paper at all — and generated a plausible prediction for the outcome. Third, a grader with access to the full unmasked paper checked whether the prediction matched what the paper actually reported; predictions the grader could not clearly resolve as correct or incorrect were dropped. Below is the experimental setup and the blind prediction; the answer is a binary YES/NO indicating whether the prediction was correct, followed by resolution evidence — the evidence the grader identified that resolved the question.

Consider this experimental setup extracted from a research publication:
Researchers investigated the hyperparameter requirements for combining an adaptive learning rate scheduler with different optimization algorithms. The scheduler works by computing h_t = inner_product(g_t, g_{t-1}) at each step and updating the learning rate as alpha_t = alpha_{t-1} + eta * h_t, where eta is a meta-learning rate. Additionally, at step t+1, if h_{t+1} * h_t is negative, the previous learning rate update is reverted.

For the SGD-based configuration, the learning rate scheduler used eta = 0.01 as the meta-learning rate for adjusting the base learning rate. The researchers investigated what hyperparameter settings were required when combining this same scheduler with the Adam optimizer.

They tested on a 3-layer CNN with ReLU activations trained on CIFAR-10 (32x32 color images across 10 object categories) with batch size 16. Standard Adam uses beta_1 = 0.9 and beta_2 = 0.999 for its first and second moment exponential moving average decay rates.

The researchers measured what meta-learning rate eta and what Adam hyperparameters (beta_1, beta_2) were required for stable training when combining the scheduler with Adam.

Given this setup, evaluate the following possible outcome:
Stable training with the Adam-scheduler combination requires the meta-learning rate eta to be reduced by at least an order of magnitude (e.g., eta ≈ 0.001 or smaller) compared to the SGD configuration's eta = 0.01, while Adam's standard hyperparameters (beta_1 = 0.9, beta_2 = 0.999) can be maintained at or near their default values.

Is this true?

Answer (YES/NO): NO